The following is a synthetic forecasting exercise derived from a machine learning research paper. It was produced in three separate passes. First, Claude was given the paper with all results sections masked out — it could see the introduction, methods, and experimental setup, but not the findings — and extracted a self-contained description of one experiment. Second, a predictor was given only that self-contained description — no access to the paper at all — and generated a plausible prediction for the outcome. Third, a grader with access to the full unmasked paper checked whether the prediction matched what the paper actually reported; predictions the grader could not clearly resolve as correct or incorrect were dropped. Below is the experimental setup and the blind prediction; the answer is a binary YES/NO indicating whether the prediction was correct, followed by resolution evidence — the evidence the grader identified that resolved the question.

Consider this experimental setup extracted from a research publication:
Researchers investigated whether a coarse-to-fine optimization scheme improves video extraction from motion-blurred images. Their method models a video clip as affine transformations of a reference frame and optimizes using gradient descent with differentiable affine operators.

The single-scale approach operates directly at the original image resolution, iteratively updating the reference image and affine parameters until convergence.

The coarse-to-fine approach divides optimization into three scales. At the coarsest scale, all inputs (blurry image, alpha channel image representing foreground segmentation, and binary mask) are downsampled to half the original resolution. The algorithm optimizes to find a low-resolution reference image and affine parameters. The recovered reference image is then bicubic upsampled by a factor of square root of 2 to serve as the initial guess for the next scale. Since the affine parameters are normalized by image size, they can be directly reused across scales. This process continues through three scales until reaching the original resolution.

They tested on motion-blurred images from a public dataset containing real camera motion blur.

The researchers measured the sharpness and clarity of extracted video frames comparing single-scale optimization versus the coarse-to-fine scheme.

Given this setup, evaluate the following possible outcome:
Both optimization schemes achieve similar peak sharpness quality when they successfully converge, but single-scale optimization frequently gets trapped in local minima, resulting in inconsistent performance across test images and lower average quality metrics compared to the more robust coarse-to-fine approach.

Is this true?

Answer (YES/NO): NO